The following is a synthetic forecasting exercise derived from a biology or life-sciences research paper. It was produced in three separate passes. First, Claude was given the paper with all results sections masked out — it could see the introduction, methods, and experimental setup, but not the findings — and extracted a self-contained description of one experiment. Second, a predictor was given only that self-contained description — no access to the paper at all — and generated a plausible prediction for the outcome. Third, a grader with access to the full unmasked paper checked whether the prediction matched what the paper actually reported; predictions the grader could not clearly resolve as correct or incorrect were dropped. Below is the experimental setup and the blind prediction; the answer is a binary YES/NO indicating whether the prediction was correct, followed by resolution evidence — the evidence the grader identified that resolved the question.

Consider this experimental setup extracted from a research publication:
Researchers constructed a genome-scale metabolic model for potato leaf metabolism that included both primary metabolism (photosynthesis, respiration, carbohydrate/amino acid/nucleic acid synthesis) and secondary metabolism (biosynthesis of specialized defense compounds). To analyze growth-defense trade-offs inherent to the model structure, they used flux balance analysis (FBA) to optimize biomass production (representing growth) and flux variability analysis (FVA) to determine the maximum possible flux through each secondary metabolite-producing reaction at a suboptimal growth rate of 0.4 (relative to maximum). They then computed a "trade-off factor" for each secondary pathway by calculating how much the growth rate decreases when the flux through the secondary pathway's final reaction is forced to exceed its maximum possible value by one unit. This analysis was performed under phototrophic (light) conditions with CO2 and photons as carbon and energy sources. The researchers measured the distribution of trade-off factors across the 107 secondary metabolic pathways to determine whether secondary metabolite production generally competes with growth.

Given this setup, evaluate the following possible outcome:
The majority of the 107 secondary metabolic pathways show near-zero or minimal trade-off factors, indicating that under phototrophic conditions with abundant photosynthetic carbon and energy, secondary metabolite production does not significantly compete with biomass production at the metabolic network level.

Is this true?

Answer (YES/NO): NO